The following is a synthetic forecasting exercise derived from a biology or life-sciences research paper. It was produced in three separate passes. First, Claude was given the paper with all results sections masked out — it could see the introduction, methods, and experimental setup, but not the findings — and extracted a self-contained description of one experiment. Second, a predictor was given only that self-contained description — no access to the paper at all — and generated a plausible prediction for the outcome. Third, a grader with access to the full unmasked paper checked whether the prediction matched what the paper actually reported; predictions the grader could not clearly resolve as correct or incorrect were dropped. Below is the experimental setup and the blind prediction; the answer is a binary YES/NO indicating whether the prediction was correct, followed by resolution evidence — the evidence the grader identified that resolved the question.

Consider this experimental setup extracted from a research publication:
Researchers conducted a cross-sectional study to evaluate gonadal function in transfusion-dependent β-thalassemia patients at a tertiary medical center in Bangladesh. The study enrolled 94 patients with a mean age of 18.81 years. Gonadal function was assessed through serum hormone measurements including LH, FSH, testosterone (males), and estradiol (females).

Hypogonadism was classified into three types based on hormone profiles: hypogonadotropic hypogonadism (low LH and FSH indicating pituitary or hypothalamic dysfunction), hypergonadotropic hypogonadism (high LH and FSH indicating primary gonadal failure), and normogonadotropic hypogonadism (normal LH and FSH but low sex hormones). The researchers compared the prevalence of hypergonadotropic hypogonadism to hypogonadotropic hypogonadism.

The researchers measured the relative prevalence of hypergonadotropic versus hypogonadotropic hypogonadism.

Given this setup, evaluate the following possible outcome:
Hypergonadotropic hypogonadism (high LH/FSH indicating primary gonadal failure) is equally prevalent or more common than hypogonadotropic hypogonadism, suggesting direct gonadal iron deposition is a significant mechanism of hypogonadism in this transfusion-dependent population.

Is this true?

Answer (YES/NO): NO